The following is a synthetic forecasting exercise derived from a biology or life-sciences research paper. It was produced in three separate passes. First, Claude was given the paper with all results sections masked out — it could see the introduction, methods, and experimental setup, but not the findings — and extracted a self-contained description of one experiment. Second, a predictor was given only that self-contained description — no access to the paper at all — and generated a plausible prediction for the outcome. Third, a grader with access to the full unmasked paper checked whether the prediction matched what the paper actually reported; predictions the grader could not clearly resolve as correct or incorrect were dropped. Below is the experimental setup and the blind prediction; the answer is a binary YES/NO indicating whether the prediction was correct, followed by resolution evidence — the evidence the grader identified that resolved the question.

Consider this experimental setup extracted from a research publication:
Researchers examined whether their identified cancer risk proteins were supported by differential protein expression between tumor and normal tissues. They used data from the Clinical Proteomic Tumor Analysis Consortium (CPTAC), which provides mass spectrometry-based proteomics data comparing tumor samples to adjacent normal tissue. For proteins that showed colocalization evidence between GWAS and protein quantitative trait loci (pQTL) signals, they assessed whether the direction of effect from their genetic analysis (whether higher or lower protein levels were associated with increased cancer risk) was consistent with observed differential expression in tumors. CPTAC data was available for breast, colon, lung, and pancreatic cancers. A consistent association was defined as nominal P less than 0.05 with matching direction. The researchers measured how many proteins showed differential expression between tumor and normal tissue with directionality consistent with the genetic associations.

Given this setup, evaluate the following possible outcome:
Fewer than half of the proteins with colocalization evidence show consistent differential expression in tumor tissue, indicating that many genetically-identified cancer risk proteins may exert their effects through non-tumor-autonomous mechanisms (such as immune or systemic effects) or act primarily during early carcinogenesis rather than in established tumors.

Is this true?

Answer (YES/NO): YES